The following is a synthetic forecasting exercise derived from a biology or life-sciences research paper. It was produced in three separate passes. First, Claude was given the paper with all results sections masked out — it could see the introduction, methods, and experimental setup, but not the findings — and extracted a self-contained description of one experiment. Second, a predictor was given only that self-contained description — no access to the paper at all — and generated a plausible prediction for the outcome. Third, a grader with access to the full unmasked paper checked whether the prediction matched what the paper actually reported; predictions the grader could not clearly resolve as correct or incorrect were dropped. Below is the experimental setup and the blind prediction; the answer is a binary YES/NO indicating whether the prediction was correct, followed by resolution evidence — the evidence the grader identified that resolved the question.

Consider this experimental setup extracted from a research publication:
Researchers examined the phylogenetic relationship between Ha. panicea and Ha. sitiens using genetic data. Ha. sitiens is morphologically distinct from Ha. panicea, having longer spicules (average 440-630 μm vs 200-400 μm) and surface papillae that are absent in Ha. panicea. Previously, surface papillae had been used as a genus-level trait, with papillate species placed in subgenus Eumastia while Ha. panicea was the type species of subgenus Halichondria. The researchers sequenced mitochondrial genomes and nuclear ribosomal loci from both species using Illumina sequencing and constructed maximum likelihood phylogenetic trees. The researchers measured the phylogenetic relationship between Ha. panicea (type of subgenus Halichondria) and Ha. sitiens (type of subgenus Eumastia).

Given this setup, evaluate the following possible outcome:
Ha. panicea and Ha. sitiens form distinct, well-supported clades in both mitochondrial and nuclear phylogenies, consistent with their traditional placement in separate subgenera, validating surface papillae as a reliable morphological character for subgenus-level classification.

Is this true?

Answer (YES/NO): NO